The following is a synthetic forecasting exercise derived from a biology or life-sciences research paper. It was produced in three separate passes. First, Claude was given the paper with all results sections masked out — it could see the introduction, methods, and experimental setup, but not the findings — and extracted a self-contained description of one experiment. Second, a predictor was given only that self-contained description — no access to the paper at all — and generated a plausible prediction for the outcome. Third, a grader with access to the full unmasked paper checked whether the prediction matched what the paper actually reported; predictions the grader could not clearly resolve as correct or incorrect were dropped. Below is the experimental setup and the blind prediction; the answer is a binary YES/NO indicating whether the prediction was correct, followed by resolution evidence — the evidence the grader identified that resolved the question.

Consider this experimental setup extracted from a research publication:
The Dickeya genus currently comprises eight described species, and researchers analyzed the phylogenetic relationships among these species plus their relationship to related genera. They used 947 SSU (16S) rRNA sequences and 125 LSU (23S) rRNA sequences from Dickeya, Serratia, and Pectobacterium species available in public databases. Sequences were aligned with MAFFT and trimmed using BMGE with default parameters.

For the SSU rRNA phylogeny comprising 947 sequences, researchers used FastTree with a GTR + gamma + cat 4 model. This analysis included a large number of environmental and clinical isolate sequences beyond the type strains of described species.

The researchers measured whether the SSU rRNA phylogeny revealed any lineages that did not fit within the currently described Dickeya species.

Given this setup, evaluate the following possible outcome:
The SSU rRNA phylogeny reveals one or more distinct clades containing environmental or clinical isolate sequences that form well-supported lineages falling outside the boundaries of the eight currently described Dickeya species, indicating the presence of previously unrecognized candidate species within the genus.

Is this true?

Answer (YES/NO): NO